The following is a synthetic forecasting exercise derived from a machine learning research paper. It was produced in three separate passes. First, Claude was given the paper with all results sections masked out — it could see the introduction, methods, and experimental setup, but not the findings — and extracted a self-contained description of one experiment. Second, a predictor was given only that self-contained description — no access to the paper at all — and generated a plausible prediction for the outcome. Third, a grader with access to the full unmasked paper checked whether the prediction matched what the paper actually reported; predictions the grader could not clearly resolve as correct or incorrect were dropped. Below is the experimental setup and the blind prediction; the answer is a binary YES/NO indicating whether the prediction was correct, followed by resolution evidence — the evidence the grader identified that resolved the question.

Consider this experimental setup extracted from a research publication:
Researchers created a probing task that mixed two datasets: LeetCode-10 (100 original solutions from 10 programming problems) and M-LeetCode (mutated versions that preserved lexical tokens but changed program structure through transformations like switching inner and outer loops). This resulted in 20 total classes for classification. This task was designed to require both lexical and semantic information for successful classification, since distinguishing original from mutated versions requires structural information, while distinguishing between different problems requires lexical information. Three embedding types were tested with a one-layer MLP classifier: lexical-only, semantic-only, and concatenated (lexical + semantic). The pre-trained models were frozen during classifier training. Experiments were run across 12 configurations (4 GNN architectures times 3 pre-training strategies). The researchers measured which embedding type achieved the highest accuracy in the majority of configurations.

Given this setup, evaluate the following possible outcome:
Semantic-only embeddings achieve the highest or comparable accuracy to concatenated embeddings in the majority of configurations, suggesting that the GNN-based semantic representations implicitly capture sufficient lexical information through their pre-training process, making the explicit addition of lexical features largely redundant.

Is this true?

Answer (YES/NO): NO